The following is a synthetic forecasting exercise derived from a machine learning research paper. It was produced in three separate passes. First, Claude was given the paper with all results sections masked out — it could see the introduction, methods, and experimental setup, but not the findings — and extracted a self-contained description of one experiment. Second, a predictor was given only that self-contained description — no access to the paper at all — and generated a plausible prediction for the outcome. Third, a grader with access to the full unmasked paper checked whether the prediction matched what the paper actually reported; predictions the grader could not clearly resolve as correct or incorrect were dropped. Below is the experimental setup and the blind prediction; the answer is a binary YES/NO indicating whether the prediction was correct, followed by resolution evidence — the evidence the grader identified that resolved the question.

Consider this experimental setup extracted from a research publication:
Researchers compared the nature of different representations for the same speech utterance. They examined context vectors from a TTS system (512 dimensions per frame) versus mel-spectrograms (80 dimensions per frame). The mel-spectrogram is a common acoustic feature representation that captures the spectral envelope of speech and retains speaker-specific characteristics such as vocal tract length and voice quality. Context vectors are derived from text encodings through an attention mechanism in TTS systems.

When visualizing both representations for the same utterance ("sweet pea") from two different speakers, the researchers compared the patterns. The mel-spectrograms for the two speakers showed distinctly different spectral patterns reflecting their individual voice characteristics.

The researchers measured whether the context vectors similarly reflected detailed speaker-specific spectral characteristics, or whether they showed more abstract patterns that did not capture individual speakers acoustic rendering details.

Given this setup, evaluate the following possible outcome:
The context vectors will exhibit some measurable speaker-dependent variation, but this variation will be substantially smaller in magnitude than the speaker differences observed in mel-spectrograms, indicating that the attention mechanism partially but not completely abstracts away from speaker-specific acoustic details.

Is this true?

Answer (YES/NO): NO